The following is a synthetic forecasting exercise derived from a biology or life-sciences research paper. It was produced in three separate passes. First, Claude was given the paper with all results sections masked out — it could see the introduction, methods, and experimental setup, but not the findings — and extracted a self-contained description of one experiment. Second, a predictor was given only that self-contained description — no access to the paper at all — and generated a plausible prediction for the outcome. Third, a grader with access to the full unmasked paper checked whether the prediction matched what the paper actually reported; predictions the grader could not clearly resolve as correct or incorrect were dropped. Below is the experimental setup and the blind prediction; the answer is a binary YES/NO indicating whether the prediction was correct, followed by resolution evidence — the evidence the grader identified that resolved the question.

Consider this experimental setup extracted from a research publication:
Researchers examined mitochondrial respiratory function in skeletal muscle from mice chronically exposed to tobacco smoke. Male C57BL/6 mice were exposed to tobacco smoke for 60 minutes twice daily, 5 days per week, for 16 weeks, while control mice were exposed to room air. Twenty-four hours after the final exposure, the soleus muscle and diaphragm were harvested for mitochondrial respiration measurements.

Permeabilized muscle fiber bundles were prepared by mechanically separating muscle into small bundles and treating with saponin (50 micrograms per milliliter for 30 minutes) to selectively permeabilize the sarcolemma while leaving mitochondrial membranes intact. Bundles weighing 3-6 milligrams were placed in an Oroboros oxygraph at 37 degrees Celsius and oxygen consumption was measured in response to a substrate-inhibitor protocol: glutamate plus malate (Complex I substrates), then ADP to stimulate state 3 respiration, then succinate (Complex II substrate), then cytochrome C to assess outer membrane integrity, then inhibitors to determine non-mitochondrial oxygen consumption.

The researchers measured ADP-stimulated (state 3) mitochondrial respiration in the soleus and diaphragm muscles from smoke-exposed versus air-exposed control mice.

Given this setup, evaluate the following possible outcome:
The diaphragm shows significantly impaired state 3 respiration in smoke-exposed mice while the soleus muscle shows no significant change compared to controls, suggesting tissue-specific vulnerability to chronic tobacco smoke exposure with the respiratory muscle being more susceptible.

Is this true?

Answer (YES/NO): NO